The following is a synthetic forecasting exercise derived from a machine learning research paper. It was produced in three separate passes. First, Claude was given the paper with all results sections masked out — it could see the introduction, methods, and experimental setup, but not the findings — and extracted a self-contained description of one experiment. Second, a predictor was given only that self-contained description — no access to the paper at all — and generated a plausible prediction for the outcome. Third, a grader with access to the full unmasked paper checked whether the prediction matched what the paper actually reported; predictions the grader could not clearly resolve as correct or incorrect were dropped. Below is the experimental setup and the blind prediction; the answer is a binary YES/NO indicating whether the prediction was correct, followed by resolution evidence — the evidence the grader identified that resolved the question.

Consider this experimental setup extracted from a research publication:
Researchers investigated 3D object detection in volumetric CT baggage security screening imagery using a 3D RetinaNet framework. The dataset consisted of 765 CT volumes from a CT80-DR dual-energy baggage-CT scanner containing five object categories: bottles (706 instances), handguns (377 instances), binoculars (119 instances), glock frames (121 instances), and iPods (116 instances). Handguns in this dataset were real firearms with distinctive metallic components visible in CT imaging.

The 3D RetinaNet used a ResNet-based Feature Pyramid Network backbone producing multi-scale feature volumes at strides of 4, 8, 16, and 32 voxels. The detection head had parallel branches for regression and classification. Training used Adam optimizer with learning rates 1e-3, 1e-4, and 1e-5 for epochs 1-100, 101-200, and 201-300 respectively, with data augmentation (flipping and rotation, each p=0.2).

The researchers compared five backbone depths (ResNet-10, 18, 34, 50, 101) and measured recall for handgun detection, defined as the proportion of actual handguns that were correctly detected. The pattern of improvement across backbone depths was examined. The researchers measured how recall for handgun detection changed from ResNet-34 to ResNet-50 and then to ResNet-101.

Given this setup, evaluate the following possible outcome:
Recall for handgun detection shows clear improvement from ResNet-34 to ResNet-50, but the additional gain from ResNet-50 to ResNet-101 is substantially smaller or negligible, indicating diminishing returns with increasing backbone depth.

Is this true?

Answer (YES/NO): YES